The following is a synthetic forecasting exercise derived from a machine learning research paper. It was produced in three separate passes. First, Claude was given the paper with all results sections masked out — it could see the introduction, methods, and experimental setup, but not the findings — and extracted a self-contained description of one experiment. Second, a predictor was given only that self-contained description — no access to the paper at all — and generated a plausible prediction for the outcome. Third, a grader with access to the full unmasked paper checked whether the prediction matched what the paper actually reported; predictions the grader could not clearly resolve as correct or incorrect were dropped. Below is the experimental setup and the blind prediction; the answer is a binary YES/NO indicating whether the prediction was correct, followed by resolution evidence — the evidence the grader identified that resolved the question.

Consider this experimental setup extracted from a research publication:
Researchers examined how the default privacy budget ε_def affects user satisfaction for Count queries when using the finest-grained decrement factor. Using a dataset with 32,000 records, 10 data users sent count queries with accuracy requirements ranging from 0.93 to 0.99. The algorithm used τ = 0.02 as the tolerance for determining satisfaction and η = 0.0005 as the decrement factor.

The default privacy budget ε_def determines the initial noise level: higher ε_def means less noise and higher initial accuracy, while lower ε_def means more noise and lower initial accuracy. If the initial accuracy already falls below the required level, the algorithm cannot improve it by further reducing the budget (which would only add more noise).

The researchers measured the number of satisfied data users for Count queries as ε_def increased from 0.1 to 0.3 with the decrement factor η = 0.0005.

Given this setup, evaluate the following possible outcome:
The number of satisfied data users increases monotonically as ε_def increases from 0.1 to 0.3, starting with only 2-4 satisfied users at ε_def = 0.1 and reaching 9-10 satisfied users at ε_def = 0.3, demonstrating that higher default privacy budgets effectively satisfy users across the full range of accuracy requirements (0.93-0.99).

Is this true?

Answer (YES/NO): NO